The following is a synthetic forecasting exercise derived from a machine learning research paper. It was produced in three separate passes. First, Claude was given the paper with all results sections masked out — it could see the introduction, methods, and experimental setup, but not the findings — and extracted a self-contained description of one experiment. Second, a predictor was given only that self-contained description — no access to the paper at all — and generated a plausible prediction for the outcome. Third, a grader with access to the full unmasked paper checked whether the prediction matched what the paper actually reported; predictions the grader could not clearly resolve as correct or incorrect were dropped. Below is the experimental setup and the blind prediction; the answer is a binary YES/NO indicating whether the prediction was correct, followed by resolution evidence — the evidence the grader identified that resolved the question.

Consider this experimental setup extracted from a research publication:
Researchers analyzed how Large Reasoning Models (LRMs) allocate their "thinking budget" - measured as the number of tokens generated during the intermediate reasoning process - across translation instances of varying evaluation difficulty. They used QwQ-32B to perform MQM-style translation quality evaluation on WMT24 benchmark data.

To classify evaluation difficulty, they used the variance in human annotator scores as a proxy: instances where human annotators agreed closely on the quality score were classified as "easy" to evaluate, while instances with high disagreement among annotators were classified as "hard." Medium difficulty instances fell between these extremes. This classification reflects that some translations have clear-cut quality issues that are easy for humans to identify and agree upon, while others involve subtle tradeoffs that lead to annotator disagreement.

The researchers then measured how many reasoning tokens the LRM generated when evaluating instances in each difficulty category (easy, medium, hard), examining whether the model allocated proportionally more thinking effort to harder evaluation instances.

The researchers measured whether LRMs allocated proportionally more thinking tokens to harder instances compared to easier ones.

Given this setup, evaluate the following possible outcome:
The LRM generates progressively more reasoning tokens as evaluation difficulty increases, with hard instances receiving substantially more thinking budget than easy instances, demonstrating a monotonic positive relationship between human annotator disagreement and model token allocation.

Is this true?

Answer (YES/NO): NO